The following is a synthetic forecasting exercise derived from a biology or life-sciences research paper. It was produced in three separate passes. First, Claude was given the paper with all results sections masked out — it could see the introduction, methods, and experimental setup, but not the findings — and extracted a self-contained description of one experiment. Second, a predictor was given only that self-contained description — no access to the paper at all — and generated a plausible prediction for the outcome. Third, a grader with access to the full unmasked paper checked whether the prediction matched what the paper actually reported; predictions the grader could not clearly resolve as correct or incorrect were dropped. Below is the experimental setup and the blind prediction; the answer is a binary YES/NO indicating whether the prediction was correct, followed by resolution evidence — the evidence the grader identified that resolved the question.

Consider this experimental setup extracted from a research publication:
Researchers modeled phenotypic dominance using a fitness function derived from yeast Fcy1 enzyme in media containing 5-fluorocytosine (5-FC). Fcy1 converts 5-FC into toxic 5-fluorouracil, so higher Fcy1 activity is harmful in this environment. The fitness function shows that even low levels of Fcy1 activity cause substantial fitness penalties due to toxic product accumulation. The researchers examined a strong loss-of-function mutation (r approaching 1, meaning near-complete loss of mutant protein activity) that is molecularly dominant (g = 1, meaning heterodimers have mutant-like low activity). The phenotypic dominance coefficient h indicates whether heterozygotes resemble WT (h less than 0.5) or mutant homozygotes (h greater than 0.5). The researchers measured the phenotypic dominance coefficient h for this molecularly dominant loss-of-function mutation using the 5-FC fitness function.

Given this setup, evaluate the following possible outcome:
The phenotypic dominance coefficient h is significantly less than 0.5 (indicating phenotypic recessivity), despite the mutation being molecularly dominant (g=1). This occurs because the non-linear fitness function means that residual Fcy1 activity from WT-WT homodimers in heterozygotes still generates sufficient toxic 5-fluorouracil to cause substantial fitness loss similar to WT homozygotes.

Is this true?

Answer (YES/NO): YES